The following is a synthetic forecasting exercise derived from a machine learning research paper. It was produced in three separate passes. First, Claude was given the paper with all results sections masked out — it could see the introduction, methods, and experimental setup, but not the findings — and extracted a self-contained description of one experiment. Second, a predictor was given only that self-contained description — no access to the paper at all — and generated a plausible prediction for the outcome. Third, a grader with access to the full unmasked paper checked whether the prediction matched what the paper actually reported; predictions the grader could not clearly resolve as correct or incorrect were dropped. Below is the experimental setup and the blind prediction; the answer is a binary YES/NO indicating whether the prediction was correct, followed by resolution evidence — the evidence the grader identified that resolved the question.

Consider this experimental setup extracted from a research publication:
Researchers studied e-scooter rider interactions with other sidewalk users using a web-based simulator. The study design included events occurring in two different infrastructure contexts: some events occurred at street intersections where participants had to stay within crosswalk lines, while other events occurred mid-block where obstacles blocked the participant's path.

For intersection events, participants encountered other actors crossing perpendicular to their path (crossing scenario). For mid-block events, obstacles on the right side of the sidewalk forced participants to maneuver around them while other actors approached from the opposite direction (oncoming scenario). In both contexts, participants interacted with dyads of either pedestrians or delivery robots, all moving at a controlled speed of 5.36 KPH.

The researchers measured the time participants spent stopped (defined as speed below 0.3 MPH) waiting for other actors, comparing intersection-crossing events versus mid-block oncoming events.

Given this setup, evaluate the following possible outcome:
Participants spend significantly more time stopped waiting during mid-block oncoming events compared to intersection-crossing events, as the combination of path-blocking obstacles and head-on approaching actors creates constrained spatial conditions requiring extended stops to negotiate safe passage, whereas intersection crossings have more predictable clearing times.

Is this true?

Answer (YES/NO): YES